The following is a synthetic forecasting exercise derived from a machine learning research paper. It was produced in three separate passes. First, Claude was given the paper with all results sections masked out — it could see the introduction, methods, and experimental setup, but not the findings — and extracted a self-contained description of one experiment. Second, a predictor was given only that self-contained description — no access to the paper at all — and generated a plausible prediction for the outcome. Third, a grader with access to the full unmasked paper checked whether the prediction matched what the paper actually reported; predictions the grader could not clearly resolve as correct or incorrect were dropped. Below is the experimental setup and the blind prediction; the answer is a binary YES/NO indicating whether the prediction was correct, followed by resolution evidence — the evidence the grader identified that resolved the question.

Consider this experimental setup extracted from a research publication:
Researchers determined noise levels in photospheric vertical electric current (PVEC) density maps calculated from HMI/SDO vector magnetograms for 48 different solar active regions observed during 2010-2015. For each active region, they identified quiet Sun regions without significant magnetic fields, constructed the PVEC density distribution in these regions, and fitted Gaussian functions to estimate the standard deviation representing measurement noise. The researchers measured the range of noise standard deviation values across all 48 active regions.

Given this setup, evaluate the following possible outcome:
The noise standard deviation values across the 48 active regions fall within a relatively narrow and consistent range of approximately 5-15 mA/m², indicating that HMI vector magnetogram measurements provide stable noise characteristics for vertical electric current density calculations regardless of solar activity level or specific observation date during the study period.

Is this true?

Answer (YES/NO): NO